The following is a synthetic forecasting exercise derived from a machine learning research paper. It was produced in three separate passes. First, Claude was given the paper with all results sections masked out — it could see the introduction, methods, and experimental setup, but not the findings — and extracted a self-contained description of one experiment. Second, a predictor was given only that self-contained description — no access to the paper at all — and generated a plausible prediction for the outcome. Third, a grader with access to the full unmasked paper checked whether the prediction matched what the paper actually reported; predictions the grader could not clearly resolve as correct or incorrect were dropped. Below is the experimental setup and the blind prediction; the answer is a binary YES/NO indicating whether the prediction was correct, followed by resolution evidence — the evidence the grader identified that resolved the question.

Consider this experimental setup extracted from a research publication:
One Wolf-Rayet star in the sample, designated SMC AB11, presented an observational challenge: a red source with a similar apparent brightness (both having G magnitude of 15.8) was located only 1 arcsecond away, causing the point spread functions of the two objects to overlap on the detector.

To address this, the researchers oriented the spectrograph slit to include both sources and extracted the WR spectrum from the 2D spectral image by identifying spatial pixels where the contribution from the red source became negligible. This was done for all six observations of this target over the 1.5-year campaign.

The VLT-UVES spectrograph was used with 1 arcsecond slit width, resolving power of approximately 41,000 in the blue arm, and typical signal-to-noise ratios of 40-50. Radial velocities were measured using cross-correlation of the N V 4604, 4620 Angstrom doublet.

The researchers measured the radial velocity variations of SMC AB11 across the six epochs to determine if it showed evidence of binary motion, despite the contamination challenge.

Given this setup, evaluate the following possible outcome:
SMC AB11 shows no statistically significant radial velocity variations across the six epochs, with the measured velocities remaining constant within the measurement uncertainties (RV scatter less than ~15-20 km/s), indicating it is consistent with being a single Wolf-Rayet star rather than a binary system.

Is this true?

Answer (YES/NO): YES